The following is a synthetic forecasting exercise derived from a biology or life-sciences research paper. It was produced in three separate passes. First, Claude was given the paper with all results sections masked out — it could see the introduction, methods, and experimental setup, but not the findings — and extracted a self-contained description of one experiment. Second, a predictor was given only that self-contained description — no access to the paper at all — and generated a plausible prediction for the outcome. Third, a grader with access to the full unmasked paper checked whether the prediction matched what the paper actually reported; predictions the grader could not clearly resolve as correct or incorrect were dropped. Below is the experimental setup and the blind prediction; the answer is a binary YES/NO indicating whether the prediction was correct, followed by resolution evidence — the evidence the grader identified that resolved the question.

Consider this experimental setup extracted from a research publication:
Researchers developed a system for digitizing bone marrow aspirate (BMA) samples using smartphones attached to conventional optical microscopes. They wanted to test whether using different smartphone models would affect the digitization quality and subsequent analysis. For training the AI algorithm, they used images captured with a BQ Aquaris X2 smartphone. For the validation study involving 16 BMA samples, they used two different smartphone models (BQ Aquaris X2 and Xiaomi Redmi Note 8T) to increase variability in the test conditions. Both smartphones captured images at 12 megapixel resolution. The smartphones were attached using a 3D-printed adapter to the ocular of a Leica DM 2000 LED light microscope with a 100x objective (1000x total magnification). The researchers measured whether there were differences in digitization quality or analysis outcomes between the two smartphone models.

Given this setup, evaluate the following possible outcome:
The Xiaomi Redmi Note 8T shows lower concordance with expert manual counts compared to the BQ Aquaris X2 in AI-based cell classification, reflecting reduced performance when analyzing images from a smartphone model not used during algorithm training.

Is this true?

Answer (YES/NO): NO